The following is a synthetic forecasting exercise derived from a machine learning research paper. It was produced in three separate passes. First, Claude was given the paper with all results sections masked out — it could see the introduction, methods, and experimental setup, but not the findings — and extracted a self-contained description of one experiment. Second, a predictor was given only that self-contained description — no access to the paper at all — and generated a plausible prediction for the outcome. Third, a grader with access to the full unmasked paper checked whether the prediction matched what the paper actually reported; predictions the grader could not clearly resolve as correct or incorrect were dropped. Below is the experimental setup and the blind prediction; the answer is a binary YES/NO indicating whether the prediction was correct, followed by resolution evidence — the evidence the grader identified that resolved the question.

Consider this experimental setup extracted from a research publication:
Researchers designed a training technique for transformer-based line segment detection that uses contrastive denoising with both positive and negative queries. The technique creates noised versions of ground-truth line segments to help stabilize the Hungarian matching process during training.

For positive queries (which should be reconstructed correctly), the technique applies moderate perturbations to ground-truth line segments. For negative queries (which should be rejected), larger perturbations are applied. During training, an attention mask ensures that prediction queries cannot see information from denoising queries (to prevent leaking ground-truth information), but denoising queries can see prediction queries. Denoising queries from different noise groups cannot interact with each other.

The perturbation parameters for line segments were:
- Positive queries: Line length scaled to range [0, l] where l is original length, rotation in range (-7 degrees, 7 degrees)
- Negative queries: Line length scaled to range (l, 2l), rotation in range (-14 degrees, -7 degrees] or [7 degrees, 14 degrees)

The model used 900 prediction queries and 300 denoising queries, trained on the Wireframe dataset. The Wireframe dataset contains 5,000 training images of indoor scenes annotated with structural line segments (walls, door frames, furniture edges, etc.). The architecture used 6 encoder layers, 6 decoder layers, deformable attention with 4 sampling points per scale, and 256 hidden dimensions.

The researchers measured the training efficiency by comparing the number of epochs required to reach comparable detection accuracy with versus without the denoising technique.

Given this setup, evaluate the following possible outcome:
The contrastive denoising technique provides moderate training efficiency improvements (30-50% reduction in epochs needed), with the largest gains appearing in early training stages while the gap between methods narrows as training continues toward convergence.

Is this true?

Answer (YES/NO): NO